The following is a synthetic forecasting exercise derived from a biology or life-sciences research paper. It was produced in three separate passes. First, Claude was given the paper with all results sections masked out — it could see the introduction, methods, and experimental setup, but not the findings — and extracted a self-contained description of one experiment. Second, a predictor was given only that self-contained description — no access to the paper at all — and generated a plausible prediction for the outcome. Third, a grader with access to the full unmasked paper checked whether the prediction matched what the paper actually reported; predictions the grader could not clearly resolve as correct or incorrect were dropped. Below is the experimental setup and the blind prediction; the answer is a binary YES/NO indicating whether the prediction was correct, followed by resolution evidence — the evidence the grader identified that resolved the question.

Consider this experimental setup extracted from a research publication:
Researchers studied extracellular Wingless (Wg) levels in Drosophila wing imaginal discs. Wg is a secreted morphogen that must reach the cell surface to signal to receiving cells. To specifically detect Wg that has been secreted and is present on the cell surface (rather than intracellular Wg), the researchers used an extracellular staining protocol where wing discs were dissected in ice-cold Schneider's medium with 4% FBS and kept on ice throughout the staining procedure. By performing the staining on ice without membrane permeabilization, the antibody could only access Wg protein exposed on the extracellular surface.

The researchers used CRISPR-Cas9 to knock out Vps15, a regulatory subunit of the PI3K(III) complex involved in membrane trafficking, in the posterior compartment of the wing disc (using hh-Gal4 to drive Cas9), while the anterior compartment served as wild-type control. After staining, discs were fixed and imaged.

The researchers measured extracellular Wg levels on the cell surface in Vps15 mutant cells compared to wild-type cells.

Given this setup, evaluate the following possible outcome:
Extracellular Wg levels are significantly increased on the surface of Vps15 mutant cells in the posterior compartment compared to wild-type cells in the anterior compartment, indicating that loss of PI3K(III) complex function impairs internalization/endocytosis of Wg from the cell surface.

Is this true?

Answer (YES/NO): YES